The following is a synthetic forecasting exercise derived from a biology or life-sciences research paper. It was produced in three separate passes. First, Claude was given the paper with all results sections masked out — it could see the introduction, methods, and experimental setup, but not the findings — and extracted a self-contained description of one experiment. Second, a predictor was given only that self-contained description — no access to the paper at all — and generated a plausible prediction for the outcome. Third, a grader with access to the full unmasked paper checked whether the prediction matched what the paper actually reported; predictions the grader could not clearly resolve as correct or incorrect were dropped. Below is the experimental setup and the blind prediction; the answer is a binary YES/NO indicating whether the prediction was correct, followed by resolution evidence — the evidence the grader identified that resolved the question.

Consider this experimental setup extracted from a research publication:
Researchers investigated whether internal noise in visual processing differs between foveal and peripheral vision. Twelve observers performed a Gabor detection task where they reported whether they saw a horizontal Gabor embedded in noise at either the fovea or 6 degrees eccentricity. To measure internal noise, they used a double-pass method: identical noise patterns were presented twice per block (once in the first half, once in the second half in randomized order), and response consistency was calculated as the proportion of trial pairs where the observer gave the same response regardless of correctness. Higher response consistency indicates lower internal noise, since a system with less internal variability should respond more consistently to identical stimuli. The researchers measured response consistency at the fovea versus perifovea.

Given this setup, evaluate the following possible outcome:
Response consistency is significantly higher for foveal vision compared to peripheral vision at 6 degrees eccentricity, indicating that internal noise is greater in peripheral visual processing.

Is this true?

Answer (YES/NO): YES